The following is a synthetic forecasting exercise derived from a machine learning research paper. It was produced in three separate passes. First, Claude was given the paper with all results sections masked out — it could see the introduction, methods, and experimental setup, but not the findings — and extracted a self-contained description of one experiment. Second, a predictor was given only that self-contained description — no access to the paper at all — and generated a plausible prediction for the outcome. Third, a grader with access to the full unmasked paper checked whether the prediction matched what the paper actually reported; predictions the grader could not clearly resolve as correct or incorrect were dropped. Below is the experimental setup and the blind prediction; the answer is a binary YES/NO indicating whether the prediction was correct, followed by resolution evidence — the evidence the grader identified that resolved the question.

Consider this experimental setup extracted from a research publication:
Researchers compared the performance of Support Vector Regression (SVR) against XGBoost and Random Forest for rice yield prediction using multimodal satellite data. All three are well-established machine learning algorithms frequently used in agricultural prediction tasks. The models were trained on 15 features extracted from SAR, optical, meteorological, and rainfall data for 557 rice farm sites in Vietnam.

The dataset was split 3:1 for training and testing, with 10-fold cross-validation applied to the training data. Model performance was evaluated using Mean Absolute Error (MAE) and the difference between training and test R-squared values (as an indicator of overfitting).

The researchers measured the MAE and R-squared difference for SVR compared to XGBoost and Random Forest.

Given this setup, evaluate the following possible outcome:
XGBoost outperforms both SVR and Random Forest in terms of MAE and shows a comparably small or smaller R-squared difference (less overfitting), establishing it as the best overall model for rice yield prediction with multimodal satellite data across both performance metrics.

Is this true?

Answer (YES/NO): NO